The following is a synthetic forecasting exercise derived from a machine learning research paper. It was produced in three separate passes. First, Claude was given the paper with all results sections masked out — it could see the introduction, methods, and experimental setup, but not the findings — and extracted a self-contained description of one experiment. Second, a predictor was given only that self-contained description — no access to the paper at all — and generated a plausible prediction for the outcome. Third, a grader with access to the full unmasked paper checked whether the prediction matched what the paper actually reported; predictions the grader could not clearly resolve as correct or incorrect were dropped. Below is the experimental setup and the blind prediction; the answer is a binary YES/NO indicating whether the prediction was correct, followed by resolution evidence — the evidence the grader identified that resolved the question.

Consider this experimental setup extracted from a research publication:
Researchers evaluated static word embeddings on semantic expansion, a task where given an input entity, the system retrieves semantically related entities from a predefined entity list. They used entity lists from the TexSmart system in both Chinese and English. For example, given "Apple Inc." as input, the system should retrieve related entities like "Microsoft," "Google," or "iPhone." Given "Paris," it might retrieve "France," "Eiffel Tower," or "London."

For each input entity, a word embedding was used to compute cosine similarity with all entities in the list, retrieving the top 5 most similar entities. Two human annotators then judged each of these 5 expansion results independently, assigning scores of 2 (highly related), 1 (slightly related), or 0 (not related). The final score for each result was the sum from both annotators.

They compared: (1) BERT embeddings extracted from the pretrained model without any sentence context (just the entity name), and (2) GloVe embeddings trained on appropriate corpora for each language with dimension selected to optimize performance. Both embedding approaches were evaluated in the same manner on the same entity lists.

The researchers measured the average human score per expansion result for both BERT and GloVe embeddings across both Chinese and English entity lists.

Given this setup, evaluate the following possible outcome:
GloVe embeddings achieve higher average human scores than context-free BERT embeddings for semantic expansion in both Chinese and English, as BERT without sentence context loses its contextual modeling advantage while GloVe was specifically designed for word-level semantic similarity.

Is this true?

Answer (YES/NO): YES